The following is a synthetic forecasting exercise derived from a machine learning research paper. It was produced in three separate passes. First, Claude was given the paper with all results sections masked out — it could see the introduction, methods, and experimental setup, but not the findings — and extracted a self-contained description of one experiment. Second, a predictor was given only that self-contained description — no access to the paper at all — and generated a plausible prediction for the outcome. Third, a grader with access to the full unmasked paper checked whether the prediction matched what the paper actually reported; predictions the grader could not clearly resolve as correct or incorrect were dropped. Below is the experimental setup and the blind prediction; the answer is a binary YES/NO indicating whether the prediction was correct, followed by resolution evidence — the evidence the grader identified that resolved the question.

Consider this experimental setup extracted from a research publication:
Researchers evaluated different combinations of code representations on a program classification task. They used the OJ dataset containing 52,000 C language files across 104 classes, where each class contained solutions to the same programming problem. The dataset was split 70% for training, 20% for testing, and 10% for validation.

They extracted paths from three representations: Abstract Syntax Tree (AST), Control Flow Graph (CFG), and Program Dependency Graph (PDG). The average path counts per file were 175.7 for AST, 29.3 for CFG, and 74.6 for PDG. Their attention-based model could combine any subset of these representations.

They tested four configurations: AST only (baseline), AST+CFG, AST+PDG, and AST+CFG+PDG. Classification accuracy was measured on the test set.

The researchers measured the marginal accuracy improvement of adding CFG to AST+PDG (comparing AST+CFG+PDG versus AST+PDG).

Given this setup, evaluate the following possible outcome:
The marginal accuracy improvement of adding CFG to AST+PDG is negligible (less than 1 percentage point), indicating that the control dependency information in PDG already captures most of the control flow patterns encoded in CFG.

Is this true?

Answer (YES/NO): YES